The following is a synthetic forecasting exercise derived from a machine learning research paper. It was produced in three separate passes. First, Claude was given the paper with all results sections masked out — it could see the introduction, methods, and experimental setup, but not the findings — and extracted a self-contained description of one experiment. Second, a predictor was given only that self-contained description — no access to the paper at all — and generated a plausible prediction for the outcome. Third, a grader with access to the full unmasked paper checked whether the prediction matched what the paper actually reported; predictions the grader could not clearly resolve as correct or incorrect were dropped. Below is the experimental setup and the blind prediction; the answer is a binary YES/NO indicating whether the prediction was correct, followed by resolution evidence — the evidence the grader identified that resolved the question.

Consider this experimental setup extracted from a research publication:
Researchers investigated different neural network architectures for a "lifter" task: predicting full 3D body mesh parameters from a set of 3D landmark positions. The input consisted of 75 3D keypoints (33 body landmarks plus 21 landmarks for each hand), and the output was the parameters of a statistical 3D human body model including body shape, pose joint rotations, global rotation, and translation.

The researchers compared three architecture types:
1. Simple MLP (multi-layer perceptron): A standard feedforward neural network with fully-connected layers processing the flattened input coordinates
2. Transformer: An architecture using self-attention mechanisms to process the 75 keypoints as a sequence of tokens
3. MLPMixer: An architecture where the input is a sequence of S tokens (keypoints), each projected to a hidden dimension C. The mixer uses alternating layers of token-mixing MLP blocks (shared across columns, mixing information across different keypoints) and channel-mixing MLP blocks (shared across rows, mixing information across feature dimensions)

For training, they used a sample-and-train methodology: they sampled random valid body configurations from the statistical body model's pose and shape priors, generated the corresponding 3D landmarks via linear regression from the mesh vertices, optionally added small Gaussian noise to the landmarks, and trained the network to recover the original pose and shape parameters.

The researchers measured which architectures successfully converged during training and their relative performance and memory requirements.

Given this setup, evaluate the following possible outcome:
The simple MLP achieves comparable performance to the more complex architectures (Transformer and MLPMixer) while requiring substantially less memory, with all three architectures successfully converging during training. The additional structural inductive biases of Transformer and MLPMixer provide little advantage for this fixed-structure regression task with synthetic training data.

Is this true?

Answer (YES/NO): NO